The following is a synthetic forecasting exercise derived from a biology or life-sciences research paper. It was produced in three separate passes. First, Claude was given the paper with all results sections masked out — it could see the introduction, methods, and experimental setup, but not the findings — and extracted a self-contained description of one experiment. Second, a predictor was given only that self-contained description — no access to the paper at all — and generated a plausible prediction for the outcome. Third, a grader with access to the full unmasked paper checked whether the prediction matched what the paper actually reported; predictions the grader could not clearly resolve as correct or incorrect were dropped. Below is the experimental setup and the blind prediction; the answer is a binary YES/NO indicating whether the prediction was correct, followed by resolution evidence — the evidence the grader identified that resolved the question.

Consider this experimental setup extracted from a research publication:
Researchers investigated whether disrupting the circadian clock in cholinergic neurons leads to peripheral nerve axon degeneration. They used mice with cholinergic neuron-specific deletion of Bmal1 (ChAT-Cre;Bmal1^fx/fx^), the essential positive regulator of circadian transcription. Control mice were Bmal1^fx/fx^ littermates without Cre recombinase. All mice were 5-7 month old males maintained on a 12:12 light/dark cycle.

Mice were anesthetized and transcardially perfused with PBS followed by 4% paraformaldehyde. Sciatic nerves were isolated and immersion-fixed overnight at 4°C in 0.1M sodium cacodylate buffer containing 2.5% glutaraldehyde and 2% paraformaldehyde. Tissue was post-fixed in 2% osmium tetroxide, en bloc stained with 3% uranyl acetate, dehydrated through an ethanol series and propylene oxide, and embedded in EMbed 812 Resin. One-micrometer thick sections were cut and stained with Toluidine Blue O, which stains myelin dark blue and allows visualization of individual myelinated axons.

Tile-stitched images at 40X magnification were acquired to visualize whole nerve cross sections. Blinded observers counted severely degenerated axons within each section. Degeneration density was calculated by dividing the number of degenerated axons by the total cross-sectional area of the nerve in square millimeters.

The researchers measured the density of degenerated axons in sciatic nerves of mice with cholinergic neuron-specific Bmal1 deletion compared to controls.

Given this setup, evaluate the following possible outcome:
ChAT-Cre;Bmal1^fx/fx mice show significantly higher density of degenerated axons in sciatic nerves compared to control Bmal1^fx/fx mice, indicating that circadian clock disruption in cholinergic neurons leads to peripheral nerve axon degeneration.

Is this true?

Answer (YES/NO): YES